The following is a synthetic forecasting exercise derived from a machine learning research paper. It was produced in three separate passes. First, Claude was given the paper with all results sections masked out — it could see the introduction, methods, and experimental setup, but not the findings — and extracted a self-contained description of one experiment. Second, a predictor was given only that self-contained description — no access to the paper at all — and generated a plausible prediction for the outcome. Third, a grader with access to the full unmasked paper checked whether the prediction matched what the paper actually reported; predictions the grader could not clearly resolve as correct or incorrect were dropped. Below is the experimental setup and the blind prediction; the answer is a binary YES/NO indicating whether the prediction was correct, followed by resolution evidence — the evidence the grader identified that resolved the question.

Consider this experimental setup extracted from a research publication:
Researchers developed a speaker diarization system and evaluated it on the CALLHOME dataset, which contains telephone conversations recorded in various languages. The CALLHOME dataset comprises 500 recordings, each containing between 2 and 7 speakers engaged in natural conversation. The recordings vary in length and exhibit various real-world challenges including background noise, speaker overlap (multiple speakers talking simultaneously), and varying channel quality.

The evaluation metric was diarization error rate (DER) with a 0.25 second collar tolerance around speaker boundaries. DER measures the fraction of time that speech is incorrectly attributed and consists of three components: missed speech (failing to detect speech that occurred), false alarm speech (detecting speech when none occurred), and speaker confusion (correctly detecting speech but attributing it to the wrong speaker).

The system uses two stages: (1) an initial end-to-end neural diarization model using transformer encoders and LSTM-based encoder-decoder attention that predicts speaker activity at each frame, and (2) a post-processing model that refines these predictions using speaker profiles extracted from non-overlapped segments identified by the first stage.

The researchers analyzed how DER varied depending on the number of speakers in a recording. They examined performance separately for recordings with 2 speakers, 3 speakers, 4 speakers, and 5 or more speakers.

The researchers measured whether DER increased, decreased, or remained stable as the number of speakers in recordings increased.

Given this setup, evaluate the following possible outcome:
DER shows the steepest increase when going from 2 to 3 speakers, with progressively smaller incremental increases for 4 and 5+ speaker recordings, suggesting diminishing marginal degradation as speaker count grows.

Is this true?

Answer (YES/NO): NO